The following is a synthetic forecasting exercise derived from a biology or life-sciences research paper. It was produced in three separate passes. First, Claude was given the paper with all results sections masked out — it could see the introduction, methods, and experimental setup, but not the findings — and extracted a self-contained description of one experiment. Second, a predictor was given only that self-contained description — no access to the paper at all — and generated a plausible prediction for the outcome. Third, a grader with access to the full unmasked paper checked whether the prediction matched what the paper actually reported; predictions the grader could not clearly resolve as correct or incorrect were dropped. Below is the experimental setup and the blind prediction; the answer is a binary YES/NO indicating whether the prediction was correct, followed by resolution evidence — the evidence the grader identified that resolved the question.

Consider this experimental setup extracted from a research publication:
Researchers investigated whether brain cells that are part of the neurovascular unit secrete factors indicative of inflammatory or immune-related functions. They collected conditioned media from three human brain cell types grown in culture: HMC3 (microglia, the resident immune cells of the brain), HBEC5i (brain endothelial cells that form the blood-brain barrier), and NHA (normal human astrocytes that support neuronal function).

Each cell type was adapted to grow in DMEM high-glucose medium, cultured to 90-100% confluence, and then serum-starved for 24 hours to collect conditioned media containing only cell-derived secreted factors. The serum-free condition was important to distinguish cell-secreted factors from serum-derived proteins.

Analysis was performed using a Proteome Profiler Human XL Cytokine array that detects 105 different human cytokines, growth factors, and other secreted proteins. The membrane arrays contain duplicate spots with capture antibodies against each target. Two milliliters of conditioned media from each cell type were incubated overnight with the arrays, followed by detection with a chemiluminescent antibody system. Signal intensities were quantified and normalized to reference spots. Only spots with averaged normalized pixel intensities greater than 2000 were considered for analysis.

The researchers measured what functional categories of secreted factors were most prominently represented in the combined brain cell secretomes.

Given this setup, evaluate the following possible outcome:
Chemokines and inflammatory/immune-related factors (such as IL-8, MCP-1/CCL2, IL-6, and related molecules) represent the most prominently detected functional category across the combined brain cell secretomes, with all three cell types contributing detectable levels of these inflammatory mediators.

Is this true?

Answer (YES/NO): YES